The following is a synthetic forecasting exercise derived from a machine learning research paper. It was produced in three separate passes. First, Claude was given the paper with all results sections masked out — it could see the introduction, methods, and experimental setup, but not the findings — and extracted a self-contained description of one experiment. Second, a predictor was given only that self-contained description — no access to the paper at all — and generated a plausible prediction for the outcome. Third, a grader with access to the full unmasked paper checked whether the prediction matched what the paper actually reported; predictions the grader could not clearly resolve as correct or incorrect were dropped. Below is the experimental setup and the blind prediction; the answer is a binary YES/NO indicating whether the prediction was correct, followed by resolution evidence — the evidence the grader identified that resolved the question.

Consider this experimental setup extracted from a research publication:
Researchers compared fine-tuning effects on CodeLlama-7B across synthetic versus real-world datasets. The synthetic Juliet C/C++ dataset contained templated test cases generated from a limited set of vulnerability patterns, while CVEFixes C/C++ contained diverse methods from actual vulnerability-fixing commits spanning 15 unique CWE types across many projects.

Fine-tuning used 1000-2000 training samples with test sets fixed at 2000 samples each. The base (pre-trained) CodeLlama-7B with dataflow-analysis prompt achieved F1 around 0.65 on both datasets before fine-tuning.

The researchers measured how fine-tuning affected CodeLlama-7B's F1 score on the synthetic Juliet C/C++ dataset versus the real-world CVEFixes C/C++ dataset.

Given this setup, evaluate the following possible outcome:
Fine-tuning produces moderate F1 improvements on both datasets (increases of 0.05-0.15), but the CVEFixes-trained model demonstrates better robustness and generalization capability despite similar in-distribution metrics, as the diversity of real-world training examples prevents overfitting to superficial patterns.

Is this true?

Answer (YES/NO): NO